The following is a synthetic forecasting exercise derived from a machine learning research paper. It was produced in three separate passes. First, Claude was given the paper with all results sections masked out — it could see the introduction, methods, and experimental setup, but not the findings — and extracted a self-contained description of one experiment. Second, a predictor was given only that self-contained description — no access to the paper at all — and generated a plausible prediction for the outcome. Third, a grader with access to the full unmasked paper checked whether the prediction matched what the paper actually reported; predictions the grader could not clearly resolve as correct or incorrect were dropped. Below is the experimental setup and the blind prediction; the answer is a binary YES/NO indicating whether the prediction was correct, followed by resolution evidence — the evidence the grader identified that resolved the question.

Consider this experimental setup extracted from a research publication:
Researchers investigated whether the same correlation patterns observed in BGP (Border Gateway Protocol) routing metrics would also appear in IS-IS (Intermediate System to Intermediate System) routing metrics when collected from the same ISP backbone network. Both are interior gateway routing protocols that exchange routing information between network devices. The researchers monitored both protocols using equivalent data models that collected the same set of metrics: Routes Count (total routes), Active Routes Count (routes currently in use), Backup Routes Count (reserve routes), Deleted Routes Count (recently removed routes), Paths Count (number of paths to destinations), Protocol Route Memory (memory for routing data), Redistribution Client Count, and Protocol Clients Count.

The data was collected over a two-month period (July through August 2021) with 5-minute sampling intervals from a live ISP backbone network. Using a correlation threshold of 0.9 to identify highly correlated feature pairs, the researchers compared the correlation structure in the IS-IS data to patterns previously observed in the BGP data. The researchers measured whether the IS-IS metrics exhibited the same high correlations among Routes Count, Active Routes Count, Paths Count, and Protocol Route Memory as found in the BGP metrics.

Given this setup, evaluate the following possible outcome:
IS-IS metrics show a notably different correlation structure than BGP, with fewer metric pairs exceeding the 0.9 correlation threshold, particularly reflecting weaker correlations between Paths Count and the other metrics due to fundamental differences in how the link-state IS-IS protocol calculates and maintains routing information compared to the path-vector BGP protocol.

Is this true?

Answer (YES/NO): NO